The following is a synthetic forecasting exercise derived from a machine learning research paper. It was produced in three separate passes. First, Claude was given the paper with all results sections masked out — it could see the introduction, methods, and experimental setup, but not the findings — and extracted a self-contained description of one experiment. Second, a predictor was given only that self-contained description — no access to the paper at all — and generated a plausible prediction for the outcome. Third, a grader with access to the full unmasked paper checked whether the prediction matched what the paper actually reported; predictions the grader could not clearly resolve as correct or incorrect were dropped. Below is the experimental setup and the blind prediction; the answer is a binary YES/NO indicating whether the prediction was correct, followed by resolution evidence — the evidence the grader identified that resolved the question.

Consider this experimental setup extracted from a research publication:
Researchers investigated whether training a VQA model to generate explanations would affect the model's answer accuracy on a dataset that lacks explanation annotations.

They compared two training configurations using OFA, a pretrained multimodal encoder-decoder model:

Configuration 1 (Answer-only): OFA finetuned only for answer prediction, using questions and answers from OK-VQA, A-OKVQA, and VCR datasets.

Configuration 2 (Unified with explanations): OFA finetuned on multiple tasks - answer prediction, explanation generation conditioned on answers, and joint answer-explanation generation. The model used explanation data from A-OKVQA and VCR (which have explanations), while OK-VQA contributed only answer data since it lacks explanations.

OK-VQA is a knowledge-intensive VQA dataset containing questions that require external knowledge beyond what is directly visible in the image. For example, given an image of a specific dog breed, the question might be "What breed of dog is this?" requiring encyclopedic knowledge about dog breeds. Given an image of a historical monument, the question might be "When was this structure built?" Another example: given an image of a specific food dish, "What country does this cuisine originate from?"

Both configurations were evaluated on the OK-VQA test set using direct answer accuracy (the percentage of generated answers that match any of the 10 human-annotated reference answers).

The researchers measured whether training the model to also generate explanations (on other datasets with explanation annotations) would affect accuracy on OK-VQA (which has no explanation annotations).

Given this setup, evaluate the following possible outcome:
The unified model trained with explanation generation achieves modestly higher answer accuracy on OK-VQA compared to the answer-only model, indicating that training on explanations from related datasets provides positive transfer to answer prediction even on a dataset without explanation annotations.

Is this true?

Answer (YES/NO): YES